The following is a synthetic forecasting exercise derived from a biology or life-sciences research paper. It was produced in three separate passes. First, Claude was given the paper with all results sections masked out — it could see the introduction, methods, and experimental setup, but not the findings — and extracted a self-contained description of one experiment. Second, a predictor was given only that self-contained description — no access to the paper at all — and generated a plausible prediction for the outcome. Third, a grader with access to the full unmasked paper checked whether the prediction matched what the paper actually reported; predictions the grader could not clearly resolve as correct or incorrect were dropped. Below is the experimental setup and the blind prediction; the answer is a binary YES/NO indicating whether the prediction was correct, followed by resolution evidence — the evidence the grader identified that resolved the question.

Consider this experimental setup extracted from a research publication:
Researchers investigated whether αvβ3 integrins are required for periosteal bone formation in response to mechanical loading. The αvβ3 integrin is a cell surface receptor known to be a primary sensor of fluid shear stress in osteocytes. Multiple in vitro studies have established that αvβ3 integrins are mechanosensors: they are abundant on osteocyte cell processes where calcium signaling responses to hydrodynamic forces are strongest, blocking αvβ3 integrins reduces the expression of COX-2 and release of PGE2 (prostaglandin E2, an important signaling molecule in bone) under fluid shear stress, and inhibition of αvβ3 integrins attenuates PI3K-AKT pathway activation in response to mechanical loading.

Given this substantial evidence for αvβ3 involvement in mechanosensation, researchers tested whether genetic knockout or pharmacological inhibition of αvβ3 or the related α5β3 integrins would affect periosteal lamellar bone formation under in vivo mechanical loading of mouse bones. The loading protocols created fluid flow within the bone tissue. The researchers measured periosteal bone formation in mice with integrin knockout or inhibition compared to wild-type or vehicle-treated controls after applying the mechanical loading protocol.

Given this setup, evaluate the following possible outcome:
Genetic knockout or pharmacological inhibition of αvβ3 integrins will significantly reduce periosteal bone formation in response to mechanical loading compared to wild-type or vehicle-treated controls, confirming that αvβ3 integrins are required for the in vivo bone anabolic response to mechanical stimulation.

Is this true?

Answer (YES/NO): NO